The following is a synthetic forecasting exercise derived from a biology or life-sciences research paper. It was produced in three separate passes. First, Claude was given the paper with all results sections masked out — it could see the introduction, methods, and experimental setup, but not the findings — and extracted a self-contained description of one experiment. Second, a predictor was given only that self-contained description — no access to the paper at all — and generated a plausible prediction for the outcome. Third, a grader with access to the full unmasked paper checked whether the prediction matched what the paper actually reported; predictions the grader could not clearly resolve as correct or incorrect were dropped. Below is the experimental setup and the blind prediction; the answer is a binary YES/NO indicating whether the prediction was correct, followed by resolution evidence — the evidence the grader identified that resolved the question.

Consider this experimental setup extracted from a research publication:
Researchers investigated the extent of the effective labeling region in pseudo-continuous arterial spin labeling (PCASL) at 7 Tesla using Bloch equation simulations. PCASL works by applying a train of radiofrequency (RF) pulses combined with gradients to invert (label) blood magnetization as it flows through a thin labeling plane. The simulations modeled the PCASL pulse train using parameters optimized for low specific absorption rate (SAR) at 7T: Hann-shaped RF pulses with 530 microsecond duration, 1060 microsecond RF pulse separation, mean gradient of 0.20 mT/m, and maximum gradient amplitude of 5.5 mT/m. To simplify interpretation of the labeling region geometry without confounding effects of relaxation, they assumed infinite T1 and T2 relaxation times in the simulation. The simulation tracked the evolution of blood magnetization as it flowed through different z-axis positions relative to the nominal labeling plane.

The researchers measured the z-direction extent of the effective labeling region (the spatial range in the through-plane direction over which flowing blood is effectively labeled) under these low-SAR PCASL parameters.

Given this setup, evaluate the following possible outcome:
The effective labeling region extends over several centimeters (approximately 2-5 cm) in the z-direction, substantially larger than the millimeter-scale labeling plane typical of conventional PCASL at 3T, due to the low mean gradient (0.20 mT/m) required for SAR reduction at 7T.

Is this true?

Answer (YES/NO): NO